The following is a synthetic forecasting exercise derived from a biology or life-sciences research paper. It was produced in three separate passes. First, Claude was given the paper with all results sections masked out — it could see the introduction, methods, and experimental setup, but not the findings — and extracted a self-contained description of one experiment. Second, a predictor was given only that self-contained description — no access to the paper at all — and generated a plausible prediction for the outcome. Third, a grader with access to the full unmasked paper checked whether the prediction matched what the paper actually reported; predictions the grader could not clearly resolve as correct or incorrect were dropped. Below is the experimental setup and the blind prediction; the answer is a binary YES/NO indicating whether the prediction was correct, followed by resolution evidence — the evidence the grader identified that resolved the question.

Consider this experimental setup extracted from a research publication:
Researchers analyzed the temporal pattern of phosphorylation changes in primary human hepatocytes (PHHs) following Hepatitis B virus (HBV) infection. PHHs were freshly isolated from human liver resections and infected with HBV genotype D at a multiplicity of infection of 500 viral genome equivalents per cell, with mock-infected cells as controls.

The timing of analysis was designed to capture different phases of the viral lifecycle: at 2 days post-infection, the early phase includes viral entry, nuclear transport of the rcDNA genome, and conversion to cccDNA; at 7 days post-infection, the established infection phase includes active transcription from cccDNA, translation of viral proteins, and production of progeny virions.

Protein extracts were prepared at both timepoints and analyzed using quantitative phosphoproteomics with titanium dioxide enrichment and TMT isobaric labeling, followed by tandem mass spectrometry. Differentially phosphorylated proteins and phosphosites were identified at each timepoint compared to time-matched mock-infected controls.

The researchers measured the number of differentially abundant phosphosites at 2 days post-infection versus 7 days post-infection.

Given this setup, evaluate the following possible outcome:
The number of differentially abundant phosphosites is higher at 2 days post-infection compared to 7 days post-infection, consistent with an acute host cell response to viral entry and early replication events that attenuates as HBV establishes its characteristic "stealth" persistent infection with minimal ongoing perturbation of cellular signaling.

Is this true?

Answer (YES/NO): NO